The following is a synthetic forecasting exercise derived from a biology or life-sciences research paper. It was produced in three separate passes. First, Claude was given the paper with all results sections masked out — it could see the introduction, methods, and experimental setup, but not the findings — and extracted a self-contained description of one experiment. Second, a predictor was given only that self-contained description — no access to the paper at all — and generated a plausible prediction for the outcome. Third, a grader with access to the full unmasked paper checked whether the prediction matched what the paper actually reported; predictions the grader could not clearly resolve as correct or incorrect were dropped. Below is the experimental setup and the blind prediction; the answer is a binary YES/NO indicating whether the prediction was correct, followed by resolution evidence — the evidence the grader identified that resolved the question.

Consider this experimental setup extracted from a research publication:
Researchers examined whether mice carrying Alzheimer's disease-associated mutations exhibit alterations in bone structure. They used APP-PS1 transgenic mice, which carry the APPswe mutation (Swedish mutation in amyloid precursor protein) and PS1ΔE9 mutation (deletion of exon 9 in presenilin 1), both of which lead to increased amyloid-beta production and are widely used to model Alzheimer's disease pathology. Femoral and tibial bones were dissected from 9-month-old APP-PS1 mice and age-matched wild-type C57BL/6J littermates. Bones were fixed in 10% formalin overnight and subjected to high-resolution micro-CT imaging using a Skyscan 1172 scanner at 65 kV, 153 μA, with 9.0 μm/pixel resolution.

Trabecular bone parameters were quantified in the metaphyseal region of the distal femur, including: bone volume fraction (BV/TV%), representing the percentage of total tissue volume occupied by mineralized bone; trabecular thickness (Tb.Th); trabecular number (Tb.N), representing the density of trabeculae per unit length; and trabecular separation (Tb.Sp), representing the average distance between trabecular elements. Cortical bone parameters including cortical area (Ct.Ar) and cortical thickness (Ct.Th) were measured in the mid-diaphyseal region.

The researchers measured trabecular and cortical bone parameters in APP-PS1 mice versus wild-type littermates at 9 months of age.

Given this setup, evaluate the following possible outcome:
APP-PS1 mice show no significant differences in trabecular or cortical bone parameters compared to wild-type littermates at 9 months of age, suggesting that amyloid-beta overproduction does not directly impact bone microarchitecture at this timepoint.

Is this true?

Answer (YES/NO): NO